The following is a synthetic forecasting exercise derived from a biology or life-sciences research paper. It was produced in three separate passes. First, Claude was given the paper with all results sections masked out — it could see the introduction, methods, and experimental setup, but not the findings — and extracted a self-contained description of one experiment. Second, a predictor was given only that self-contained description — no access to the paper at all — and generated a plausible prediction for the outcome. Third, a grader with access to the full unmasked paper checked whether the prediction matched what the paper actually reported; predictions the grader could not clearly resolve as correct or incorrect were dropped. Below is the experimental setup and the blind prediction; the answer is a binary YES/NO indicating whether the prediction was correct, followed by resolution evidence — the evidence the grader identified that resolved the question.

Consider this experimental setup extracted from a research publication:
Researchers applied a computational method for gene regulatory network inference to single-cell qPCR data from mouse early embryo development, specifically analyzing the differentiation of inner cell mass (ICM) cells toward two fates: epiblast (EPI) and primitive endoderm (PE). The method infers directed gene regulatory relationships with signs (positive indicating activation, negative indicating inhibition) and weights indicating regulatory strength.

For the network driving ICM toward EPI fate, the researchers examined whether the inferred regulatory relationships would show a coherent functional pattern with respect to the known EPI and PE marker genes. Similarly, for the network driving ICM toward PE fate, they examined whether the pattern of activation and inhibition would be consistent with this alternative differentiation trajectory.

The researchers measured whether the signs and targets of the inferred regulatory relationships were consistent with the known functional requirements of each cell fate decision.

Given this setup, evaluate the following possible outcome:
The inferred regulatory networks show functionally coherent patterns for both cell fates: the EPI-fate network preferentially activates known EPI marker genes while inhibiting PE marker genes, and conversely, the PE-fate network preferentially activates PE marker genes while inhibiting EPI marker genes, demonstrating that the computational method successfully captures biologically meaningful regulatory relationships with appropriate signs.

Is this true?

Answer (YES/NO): YES